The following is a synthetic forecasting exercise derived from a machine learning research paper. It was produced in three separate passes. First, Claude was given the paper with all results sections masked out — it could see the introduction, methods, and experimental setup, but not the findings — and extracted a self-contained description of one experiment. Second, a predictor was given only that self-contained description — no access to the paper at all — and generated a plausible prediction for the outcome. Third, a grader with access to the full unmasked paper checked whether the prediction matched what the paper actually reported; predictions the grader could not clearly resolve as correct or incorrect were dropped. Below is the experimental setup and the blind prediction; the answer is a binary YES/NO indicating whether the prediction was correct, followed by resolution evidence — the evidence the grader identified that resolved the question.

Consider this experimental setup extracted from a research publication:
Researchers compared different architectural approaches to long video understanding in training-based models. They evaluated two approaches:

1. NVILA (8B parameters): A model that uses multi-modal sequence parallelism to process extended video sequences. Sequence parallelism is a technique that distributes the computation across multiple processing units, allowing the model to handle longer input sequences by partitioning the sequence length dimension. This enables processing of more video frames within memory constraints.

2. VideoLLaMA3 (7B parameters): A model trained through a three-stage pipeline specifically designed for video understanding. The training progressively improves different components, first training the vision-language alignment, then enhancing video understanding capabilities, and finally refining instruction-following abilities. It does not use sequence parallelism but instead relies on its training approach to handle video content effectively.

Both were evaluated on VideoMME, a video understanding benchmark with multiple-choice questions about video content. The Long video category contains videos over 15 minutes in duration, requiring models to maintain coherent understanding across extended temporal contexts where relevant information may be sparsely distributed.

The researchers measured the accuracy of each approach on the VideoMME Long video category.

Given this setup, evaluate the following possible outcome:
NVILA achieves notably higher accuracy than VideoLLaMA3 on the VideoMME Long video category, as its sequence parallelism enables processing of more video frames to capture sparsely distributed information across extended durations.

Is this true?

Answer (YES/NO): NO